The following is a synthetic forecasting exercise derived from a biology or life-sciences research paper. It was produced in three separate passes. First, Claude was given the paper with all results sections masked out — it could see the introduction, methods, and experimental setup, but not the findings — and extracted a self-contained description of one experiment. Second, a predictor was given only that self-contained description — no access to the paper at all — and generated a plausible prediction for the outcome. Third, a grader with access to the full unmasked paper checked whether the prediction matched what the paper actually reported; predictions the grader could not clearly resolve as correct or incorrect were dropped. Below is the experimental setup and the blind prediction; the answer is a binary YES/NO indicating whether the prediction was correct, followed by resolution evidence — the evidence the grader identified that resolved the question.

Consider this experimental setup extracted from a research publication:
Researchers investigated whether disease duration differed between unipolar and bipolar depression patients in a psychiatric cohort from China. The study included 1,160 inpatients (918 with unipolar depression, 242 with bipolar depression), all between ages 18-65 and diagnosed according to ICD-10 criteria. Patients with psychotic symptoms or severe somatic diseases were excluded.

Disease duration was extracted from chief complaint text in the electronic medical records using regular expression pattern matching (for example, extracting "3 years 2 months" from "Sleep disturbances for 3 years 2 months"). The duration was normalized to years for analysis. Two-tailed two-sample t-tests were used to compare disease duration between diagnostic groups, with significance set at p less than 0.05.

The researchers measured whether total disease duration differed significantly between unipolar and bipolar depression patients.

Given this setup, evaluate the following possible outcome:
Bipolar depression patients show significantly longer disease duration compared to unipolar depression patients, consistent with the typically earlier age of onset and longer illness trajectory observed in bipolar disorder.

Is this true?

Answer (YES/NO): YES